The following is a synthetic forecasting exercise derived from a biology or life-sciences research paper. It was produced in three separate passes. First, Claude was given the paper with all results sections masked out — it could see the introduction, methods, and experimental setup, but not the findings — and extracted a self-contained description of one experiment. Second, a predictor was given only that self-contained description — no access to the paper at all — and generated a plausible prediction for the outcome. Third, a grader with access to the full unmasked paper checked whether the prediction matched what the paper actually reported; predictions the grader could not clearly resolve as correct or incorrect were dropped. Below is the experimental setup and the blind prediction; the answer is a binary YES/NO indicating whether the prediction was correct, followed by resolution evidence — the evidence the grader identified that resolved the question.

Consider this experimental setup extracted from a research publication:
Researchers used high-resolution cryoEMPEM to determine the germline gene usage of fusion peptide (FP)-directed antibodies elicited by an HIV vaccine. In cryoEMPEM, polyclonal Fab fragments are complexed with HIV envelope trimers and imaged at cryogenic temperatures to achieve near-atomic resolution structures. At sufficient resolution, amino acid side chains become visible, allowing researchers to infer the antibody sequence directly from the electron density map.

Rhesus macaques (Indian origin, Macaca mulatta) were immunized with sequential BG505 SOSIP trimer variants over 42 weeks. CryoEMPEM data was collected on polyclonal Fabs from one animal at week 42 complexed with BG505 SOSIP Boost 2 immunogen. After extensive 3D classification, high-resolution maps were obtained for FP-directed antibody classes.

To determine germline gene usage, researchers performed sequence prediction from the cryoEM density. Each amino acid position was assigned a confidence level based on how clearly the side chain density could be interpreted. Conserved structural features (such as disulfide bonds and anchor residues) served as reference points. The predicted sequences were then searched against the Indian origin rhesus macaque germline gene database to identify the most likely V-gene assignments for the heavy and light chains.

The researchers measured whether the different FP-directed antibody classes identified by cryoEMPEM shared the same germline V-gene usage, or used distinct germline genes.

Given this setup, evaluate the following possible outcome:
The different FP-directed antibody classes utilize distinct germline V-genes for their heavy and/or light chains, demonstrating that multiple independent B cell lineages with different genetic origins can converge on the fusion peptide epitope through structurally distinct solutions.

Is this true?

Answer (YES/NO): YES